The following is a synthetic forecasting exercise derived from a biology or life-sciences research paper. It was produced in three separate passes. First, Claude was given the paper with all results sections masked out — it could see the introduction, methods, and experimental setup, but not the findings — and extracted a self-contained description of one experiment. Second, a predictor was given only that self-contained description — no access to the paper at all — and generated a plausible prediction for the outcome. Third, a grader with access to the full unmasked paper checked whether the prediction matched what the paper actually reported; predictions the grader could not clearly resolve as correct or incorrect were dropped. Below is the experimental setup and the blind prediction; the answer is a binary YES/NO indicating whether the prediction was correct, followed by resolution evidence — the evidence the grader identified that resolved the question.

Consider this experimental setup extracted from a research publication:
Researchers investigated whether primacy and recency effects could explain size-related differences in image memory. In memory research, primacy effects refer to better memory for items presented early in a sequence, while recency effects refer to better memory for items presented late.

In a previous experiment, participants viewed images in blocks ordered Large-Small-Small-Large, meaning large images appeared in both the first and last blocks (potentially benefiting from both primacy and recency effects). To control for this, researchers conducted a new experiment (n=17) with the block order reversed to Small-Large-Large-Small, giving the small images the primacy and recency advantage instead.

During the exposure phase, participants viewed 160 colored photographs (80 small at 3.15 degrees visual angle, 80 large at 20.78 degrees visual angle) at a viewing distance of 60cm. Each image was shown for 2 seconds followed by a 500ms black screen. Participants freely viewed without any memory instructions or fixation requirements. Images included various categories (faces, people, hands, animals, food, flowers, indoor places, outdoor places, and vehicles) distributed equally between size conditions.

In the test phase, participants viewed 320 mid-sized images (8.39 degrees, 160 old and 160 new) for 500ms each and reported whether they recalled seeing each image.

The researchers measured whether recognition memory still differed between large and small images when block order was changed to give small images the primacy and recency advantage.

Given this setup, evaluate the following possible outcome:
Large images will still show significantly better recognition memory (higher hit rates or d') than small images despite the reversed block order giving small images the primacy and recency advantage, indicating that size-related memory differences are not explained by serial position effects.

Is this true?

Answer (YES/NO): YES